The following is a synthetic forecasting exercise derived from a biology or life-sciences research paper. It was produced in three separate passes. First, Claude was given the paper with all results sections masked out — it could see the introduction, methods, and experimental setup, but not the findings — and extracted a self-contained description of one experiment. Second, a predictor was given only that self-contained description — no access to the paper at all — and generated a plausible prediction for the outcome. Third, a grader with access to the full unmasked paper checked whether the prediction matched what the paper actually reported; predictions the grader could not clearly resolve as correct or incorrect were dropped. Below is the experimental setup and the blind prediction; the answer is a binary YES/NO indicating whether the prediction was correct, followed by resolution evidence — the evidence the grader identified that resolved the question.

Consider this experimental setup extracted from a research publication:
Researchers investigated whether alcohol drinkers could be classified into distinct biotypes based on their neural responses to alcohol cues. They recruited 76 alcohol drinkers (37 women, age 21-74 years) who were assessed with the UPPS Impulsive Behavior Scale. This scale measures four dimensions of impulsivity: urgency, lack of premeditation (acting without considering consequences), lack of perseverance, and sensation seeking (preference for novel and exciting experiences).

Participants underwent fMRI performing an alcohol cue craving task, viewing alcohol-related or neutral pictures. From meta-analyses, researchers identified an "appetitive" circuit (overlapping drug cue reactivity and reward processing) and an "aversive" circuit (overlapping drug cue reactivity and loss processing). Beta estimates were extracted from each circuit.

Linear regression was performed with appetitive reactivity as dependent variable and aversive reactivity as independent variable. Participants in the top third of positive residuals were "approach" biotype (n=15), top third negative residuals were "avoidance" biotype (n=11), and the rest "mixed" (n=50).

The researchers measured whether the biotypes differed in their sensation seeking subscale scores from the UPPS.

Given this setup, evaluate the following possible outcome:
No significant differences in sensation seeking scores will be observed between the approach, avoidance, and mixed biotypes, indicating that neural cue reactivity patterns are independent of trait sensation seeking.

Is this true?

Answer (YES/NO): NO